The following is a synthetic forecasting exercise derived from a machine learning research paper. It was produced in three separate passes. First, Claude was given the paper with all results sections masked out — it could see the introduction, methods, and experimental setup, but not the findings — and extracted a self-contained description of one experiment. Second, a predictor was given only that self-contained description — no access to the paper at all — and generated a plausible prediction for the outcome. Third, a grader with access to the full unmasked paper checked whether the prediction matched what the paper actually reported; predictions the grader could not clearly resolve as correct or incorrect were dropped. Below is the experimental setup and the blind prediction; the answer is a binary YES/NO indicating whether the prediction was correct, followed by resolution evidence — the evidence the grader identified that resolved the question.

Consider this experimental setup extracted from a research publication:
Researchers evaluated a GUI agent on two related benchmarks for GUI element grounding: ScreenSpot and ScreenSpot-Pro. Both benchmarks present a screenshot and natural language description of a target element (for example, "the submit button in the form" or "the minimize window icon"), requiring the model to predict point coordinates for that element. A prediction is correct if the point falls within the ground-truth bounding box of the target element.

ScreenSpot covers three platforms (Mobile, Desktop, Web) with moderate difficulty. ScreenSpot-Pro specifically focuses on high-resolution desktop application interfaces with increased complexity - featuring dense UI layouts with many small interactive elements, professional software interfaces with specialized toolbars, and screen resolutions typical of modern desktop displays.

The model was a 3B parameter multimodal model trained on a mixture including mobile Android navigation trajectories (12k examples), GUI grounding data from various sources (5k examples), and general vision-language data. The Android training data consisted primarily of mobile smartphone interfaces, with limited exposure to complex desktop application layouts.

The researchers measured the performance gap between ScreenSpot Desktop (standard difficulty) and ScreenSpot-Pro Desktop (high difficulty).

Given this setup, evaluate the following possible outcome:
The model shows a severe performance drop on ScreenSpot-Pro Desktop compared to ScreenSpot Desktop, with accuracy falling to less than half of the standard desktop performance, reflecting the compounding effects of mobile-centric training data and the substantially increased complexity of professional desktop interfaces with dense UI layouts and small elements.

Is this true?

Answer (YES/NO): YES